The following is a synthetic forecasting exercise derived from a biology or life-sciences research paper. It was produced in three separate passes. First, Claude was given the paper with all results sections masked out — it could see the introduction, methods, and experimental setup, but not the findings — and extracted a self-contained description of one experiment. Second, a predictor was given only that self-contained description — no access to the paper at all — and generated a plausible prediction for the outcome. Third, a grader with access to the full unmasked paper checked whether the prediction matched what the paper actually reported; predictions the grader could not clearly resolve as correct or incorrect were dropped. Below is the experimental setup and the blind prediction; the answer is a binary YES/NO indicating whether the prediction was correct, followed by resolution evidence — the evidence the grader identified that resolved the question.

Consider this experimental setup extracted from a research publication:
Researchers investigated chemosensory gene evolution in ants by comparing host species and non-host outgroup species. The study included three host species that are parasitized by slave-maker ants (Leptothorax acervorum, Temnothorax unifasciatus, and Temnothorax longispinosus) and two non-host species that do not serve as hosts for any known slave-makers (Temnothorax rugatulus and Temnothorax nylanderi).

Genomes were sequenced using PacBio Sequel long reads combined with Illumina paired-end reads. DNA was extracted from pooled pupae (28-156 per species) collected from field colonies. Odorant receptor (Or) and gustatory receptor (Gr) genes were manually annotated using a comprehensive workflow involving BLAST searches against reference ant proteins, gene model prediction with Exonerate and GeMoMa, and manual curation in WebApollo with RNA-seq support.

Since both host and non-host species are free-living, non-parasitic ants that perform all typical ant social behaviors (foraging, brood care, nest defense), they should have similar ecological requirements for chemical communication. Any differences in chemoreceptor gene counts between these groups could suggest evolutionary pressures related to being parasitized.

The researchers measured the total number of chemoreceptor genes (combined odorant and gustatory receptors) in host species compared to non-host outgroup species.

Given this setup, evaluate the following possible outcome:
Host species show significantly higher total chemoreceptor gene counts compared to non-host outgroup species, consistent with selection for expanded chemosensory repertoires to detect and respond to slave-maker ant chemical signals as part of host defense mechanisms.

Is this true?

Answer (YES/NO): NO